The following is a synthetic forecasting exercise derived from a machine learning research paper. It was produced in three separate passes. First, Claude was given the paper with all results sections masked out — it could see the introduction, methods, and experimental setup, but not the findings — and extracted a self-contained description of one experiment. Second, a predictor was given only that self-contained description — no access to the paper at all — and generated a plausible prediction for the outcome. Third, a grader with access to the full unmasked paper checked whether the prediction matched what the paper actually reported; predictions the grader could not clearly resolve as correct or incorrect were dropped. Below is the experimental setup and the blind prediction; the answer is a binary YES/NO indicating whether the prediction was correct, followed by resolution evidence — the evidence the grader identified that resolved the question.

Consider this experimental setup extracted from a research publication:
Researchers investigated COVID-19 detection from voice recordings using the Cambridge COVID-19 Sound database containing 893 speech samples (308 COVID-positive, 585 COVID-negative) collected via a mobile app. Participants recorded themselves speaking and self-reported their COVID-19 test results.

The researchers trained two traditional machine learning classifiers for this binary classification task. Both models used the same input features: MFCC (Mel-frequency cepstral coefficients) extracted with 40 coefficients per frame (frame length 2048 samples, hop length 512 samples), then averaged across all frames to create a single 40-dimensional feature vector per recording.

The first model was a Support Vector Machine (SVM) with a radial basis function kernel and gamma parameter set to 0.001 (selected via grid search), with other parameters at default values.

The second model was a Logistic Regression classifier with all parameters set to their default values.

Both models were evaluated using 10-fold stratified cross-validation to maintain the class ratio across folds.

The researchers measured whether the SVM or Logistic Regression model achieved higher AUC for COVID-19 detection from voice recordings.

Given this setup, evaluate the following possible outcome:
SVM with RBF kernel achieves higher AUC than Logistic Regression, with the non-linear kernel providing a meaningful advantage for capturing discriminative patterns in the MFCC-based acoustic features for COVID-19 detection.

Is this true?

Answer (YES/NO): YES